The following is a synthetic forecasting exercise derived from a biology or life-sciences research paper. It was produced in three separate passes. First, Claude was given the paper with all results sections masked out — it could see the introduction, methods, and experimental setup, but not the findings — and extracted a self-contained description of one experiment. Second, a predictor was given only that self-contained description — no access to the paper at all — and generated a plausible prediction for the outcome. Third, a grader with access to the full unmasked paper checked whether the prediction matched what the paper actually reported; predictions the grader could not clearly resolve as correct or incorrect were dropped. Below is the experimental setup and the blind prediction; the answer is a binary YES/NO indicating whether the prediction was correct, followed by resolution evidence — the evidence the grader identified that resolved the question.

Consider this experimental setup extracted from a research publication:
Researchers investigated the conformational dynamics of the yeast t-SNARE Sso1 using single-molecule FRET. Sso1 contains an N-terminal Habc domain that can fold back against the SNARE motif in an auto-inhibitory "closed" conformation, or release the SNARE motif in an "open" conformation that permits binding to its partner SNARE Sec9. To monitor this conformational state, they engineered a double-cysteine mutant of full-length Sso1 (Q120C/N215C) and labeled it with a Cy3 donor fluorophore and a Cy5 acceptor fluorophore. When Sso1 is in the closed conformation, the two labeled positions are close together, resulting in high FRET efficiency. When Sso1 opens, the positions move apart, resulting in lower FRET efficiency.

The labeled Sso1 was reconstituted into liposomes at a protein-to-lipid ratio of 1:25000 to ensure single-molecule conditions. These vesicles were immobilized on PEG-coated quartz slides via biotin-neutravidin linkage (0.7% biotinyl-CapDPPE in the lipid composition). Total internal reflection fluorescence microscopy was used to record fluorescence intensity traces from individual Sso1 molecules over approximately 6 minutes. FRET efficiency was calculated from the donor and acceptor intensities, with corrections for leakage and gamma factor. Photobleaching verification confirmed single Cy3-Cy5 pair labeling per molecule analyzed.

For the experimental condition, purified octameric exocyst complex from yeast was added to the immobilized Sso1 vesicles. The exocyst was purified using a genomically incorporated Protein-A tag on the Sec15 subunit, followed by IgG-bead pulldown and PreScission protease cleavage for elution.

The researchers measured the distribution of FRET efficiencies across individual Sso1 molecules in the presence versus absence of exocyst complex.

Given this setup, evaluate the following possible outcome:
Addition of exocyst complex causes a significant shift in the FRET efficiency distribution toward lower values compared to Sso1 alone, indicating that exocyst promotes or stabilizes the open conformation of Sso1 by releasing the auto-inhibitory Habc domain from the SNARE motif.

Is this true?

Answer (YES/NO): YES